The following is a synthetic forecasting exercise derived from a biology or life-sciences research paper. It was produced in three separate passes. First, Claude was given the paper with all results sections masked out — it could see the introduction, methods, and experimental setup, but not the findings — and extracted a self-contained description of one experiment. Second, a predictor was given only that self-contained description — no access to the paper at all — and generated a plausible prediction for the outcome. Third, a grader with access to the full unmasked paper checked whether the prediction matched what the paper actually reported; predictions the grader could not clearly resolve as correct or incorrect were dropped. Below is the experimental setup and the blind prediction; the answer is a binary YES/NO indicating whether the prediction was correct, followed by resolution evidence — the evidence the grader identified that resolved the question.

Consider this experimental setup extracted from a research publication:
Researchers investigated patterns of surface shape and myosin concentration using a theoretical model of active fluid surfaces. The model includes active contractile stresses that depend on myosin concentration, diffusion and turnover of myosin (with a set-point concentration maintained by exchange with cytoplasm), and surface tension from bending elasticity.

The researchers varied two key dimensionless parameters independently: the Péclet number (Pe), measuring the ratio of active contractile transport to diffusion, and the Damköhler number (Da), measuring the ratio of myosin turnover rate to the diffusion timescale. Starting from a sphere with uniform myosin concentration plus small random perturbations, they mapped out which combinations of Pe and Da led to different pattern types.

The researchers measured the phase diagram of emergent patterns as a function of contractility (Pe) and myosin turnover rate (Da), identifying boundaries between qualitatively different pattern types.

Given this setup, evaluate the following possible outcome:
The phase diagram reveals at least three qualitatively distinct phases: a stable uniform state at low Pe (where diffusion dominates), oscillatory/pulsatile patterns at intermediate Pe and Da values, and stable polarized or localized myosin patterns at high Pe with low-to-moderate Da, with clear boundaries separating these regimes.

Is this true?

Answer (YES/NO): NO